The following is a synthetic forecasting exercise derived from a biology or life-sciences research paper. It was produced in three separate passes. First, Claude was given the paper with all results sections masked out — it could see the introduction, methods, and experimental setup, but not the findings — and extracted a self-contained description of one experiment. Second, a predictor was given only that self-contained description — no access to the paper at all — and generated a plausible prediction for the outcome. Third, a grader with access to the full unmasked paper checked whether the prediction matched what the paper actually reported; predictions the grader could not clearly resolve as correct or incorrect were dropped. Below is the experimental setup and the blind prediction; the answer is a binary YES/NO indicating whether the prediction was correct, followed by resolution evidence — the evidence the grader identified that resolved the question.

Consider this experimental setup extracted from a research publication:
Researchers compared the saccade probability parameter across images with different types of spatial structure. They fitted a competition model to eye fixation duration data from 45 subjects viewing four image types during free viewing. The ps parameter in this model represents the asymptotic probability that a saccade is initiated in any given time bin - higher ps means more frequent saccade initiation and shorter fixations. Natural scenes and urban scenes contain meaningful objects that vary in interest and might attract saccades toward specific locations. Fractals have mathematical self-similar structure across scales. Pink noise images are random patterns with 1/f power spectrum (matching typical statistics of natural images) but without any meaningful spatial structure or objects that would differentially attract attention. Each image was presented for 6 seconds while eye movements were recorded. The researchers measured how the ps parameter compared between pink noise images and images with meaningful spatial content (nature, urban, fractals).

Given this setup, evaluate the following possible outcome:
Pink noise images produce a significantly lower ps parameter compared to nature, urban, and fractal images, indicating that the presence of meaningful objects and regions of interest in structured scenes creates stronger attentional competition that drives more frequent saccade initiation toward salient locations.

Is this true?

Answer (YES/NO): YES